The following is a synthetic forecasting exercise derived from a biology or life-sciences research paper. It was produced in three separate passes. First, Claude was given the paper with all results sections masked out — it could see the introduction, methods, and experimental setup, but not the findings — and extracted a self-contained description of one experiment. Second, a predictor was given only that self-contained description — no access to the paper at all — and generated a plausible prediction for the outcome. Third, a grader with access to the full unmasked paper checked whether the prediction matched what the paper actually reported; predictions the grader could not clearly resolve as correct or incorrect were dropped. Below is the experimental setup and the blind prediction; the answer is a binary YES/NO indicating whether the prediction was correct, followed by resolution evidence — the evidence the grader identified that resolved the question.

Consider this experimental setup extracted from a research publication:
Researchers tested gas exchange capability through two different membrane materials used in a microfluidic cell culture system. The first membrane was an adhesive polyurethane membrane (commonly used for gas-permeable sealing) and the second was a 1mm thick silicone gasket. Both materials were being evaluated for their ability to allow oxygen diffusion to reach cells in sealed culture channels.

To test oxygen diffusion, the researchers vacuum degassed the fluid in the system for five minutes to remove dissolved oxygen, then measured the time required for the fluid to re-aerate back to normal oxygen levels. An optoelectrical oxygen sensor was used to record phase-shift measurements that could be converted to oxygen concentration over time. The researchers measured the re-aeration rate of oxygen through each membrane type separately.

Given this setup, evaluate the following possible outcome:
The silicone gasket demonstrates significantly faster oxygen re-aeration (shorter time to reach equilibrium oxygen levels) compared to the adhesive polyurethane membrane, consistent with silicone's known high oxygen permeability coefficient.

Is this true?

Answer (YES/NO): NO